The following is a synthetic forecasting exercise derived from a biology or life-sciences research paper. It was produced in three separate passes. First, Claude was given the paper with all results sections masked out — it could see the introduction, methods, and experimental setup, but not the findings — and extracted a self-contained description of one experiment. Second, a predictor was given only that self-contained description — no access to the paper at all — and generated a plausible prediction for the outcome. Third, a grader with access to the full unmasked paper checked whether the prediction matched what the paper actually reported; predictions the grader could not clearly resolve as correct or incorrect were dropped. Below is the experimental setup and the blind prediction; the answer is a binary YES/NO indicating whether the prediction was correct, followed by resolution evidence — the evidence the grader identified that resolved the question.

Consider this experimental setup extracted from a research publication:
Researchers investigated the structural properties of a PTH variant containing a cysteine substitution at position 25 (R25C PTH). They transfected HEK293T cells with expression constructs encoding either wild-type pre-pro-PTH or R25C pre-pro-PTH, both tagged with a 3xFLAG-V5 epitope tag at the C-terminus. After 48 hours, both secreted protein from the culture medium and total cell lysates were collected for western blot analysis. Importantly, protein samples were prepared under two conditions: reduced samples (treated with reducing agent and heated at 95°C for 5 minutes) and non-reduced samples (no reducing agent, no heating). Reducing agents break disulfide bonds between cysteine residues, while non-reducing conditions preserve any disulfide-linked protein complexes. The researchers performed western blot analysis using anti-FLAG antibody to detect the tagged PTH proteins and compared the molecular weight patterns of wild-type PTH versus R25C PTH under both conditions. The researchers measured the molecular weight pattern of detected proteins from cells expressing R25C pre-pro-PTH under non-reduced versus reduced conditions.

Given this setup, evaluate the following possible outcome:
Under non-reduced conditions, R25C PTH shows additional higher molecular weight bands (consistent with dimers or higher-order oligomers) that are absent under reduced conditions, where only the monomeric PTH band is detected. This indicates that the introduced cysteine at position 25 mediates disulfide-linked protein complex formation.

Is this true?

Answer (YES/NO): YES